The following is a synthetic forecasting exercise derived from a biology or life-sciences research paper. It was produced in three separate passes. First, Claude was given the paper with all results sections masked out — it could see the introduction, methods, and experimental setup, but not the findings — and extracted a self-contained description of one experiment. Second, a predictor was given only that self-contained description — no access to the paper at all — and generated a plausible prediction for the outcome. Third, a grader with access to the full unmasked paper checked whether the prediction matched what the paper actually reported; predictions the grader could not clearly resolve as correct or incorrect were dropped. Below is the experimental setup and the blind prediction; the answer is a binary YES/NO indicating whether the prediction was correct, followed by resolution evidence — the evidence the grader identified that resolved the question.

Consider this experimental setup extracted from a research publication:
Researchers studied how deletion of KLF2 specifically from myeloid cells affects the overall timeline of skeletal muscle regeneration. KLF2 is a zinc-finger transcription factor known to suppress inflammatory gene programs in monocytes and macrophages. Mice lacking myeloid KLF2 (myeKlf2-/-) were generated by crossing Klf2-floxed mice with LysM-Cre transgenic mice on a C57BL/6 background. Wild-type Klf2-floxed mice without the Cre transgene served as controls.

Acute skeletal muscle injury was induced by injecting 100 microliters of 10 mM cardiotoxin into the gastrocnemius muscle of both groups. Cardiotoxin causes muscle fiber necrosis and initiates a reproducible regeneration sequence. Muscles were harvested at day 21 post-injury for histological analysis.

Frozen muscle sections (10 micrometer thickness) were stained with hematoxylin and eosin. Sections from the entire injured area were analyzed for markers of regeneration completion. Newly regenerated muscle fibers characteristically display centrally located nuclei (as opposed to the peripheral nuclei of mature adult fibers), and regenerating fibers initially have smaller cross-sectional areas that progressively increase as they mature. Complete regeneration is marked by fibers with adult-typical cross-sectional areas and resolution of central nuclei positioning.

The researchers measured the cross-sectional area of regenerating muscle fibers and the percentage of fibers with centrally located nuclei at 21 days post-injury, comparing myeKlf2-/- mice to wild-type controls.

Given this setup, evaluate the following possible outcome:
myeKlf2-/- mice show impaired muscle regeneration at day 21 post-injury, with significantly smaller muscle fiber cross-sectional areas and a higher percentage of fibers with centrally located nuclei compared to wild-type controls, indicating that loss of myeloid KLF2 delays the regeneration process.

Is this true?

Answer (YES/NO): NO